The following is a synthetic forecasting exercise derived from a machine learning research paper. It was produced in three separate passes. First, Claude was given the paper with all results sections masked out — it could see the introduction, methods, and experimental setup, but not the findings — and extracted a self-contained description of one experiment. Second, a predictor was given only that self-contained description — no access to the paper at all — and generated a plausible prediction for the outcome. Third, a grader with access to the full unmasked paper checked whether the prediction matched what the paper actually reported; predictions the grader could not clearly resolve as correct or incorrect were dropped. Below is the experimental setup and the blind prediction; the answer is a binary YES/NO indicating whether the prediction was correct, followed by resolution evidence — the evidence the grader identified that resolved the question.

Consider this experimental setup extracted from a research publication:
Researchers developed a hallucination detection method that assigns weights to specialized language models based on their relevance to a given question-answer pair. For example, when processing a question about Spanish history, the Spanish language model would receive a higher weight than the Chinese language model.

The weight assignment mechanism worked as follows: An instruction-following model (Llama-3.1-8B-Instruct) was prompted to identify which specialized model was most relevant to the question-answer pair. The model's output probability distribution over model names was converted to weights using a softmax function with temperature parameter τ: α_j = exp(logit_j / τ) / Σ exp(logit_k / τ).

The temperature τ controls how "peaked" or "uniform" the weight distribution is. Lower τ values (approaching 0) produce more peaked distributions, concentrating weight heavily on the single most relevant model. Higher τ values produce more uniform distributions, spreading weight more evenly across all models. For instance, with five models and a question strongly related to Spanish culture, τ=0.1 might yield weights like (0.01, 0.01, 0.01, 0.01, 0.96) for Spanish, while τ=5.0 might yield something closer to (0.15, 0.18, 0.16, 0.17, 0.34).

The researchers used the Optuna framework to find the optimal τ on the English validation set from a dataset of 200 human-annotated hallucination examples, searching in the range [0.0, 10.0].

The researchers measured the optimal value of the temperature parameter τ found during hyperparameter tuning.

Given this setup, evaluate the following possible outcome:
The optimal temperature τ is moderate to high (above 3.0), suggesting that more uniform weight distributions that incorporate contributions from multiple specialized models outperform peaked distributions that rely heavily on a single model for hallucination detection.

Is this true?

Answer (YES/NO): YES